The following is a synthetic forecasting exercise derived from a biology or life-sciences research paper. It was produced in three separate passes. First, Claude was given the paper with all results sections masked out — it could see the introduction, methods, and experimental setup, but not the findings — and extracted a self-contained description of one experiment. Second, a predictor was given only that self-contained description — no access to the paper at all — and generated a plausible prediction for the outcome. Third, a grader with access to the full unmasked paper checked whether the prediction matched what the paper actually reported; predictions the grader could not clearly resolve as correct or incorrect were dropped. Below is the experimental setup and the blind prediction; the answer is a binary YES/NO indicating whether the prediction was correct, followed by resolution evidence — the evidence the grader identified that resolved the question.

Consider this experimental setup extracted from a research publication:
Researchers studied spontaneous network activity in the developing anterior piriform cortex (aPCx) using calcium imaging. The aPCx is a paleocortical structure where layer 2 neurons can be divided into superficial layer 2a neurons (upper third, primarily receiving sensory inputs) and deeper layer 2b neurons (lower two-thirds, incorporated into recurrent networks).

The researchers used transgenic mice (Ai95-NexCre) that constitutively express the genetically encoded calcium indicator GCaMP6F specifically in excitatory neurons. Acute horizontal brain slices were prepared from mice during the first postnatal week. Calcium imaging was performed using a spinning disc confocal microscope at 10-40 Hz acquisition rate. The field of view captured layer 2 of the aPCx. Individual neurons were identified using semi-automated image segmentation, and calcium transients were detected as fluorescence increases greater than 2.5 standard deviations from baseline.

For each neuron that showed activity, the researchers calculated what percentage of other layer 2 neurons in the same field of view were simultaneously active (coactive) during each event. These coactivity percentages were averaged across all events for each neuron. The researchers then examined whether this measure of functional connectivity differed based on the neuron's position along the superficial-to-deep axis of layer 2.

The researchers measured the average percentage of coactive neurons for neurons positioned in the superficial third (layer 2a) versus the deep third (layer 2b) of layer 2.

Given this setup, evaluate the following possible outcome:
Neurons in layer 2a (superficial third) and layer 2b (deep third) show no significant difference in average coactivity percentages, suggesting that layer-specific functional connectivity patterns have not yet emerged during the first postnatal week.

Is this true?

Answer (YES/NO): NO